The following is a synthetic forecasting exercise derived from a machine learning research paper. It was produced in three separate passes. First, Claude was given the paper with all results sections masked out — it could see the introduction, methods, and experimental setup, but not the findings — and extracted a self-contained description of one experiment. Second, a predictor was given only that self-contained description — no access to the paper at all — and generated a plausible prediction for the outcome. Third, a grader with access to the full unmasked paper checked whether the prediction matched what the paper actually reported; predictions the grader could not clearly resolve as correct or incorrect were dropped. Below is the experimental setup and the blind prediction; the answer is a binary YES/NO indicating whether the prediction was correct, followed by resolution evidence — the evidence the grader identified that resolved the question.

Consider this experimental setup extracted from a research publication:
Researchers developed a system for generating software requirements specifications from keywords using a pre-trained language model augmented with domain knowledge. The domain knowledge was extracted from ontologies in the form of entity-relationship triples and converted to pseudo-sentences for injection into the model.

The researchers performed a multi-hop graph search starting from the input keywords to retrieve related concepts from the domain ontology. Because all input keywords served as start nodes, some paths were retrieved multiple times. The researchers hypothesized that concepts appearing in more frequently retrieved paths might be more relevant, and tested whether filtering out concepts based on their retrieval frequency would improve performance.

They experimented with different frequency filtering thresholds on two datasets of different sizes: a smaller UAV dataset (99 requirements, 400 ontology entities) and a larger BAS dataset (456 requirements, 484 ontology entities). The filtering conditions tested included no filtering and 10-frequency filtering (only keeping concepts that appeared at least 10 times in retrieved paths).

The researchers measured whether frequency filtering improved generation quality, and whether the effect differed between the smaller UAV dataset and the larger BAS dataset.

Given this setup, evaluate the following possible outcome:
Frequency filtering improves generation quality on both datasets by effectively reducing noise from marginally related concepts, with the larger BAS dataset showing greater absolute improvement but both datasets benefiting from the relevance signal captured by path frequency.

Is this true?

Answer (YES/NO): NO